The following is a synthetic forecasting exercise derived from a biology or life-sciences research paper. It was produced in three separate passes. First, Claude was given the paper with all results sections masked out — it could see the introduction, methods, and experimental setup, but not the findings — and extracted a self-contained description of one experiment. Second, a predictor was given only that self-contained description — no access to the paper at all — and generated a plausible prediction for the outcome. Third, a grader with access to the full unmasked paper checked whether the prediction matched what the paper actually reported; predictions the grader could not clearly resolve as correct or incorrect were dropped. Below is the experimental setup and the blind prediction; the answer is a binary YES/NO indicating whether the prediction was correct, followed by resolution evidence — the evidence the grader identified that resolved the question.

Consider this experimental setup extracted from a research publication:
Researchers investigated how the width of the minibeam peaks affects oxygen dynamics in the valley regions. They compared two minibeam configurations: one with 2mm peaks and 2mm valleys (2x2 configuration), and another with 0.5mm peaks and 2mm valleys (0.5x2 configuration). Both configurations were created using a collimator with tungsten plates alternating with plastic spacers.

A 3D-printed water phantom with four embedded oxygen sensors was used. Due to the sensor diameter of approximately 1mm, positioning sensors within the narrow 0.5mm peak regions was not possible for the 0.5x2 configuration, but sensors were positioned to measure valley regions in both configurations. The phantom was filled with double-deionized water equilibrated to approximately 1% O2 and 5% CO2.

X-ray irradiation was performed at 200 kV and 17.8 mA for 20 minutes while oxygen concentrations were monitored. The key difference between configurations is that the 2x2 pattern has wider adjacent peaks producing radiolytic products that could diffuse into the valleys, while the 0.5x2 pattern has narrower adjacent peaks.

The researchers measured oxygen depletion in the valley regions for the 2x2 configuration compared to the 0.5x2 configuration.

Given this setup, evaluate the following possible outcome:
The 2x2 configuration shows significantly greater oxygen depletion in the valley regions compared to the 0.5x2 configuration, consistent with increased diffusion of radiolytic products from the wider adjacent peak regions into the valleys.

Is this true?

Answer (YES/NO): NO